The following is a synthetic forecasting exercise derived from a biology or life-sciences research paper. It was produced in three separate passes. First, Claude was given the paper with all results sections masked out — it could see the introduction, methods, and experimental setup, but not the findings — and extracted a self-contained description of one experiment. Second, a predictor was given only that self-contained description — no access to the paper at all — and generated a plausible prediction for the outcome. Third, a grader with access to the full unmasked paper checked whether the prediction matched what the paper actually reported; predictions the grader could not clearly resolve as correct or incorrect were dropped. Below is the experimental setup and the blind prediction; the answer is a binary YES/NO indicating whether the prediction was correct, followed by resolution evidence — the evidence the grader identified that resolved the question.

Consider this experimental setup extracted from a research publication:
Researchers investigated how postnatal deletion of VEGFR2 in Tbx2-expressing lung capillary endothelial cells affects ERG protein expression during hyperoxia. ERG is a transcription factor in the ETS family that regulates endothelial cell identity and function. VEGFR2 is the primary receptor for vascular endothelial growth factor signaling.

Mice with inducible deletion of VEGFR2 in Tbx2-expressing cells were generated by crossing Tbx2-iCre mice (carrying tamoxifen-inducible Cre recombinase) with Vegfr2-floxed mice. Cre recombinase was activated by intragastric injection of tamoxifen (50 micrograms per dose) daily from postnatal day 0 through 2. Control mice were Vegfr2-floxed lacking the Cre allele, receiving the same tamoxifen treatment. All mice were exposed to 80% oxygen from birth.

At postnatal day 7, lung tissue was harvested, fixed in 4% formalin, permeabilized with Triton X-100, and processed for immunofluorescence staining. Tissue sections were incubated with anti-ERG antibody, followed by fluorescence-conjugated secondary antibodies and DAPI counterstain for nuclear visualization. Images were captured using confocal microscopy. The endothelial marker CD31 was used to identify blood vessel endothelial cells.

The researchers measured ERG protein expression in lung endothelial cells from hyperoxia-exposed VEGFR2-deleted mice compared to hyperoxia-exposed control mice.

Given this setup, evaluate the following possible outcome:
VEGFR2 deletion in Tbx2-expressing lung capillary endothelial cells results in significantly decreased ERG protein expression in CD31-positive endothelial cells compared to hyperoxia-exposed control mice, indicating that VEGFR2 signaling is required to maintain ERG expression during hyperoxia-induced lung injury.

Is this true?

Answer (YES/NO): YES